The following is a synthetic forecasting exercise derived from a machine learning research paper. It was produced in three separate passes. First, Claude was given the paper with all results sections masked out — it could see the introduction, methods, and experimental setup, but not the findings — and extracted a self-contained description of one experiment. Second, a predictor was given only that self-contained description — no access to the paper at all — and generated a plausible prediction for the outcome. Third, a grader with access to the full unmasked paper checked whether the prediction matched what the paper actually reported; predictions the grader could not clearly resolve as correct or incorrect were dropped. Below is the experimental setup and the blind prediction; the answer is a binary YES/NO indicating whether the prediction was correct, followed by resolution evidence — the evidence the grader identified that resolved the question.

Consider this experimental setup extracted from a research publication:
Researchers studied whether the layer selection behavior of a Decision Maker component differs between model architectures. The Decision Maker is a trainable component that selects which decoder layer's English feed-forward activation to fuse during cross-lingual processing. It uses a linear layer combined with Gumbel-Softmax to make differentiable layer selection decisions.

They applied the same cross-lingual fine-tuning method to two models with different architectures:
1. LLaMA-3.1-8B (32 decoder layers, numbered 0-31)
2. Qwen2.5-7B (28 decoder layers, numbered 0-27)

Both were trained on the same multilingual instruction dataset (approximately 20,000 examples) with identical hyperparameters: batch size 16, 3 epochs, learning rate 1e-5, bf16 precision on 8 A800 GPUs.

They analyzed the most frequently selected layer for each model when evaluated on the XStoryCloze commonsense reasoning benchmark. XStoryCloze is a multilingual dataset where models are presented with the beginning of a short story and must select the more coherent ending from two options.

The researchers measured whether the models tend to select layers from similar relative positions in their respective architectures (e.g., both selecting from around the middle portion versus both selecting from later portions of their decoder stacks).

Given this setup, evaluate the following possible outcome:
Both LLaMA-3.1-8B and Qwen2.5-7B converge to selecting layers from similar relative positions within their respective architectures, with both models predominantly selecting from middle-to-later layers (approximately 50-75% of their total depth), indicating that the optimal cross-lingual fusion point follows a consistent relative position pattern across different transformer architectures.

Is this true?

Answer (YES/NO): YES